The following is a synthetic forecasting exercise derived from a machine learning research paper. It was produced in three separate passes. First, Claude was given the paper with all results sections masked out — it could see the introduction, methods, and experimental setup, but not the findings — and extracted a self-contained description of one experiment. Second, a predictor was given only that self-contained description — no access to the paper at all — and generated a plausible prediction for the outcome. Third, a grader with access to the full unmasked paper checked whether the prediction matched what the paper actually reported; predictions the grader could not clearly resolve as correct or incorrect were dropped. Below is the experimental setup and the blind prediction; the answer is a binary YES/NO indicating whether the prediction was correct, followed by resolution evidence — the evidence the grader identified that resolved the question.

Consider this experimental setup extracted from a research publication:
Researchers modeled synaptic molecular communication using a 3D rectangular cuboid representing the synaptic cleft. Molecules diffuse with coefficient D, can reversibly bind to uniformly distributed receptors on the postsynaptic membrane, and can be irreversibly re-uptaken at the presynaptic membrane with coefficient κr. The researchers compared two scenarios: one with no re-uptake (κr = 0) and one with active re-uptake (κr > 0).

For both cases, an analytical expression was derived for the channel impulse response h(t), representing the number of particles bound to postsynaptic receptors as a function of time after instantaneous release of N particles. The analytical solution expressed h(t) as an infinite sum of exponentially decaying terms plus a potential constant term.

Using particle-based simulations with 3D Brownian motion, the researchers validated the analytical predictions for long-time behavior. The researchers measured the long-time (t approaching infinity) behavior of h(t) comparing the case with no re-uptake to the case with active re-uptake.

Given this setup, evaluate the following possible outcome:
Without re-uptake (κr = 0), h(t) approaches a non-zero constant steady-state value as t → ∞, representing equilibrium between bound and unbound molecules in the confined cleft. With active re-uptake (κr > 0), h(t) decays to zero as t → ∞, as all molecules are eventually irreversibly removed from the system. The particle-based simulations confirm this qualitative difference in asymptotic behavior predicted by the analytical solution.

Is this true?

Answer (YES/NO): YES